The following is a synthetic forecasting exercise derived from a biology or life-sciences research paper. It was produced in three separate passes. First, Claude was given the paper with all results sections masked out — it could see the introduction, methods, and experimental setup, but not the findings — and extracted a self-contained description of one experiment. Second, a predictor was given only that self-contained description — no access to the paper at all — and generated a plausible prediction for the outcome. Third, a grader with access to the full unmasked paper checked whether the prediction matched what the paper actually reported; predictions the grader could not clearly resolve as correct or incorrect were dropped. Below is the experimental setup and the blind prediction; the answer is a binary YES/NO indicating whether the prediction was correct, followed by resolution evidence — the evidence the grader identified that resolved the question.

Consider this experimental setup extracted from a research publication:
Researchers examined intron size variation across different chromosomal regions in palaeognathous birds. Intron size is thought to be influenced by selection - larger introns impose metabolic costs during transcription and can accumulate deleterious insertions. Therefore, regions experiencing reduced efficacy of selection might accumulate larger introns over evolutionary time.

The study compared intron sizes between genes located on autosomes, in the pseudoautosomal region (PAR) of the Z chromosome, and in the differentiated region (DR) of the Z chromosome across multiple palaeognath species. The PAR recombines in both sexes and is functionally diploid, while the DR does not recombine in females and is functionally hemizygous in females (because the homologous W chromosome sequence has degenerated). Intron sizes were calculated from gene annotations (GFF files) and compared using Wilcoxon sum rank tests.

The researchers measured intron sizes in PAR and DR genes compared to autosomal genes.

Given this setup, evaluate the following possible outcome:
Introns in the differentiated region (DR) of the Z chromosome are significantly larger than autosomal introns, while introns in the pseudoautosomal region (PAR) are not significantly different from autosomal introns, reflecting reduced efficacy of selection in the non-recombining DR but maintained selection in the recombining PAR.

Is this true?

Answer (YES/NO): NO